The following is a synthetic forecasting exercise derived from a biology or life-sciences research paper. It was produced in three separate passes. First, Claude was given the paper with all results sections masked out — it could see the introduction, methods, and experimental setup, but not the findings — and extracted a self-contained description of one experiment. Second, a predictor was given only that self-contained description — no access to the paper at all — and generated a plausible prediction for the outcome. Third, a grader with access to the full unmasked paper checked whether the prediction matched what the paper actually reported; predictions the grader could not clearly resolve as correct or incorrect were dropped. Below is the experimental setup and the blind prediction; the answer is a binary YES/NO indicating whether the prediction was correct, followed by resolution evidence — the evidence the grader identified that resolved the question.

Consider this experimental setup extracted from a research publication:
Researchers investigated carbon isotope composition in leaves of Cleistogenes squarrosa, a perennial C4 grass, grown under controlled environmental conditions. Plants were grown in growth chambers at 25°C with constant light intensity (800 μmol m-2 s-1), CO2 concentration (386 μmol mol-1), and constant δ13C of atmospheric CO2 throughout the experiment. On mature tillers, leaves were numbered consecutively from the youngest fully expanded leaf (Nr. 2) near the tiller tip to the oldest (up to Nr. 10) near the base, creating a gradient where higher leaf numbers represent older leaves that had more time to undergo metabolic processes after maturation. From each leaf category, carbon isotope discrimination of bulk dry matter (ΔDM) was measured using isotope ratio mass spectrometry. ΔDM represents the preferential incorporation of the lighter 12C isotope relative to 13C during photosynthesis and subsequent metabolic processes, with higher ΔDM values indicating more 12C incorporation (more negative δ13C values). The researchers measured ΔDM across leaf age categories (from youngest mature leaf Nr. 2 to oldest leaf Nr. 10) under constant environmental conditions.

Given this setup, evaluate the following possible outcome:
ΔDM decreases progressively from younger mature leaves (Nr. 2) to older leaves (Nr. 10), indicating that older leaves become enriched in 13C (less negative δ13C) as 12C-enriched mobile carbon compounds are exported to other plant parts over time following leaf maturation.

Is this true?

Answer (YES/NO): NO